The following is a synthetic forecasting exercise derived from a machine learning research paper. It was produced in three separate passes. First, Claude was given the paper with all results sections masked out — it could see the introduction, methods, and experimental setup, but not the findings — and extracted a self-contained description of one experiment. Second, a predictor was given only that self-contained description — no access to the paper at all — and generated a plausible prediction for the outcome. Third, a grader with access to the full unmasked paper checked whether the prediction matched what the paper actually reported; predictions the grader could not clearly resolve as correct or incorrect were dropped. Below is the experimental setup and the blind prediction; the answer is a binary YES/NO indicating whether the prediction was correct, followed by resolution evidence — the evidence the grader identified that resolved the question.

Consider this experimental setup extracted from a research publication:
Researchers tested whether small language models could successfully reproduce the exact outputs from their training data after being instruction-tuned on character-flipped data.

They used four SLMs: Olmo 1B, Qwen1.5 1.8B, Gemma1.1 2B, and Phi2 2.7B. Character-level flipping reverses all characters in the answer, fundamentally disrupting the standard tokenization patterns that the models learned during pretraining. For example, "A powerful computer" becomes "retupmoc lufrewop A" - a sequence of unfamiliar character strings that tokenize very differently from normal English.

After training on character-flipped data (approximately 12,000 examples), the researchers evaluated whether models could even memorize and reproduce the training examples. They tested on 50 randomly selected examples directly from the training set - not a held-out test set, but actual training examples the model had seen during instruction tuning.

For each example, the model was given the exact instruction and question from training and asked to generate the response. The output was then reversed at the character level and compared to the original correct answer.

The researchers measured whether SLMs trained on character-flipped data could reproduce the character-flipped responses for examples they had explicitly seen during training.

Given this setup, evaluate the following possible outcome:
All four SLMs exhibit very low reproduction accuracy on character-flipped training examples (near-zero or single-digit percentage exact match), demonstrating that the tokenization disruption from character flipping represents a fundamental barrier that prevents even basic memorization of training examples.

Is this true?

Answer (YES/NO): NO